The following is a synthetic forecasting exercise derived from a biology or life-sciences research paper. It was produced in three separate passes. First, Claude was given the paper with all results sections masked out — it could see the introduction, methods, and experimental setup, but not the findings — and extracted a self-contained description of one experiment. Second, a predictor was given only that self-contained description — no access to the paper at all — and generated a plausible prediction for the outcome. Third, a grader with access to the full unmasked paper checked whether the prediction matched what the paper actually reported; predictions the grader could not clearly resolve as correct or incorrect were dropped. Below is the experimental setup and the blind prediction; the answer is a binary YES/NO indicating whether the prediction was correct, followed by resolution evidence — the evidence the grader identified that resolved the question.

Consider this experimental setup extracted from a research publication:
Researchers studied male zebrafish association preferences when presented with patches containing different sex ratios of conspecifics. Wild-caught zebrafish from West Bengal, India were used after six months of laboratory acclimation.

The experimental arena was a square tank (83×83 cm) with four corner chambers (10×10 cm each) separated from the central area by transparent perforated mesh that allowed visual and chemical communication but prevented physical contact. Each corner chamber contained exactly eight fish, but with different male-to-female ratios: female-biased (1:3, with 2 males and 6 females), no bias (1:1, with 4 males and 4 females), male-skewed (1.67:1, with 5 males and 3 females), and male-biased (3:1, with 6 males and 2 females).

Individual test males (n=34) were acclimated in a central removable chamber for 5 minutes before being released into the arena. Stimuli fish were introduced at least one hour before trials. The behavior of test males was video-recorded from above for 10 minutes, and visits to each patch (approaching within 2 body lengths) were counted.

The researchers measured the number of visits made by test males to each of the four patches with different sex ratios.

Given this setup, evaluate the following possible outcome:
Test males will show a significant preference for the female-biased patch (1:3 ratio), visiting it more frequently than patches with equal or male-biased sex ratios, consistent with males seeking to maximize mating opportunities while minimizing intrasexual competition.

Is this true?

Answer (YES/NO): NO